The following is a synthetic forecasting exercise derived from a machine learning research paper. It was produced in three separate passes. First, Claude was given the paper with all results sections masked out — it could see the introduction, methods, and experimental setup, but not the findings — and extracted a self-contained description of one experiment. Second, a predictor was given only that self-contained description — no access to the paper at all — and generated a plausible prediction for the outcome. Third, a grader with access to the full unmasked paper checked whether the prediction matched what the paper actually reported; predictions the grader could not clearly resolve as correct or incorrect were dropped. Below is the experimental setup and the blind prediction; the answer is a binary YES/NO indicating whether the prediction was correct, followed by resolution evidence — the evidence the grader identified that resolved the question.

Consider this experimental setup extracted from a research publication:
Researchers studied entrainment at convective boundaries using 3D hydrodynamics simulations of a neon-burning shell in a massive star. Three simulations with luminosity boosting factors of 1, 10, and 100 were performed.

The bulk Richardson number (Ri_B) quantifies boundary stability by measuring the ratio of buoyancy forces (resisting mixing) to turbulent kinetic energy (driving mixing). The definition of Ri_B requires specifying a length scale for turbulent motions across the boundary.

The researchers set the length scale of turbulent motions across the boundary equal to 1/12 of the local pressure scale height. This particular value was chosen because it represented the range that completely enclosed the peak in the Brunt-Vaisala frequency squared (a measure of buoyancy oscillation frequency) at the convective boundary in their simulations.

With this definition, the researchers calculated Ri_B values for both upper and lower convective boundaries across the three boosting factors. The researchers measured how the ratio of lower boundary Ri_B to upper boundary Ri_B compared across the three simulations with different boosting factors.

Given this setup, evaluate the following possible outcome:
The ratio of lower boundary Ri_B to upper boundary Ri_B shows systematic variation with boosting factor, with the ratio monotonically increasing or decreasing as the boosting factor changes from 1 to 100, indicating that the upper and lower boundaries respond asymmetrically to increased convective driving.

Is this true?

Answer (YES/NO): NO